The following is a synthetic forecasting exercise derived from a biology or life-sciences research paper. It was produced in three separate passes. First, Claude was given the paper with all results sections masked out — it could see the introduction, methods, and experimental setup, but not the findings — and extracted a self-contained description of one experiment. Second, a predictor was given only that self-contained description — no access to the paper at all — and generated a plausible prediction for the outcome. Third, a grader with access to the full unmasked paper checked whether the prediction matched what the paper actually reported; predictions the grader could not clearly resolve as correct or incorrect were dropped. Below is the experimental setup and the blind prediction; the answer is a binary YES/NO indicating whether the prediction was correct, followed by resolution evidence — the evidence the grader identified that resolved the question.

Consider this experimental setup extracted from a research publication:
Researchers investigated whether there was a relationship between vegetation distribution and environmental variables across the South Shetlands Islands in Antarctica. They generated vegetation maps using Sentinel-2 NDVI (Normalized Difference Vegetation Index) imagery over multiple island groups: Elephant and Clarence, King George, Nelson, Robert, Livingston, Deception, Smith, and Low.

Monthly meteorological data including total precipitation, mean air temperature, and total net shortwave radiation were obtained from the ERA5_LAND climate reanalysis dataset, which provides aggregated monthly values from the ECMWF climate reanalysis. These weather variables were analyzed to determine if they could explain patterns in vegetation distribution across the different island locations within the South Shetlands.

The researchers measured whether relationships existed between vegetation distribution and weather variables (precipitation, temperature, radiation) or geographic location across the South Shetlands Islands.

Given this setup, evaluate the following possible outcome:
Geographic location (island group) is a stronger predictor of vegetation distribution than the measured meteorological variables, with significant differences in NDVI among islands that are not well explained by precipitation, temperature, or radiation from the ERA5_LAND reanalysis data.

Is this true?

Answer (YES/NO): NO